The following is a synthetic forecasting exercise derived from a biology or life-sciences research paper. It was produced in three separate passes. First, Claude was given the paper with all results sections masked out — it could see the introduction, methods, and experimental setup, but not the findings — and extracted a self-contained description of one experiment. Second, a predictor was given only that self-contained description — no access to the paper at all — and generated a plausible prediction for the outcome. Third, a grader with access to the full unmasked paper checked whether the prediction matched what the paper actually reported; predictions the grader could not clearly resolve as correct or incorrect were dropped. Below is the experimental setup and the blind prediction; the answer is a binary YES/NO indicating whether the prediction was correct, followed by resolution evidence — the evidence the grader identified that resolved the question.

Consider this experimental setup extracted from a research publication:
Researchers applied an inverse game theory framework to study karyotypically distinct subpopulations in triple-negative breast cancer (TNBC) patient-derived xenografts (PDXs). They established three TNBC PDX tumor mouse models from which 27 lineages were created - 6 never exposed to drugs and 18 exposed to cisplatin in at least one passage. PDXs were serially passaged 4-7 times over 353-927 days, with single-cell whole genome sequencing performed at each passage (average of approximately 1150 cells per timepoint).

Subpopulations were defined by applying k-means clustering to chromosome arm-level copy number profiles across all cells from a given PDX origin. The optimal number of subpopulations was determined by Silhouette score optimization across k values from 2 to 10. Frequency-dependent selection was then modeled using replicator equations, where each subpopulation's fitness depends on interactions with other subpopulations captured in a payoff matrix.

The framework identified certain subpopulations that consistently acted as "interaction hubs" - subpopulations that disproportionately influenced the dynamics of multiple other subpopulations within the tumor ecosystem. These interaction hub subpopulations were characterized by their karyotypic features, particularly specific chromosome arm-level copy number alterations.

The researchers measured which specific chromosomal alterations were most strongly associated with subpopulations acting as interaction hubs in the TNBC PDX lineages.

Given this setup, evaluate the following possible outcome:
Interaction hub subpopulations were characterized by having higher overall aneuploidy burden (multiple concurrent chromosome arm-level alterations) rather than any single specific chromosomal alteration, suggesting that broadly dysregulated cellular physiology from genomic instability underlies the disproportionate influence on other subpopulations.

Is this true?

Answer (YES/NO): NO